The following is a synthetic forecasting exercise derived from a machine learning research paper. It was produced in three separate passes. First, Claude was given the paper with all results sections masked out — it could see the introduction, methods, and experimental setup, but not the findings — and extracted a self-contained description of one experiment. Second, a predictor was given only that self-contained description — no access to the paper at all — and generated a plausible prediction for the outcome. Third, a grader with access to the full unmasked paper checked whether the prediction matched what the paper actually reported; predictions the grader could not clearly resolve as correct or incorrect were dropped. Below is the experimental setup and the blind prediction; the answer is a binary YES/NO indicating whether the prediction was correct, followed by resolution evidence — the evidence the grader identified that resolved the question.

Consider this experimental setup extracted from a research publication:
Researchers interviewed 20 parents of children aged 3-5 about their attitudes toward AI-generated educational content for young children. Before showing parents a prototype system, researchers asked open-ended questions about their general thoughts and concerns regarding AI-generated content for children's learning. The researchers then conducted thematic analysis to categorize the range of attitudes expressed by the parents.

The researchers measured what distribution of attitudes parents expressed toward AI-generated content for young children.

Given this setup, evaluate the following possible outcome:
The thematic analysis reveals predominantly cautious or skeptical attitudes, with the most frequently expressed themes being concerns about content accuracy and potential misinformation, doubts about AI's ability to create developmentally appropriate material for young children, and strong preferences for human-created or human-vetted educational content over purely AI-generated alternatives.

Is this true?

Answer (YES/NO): NO